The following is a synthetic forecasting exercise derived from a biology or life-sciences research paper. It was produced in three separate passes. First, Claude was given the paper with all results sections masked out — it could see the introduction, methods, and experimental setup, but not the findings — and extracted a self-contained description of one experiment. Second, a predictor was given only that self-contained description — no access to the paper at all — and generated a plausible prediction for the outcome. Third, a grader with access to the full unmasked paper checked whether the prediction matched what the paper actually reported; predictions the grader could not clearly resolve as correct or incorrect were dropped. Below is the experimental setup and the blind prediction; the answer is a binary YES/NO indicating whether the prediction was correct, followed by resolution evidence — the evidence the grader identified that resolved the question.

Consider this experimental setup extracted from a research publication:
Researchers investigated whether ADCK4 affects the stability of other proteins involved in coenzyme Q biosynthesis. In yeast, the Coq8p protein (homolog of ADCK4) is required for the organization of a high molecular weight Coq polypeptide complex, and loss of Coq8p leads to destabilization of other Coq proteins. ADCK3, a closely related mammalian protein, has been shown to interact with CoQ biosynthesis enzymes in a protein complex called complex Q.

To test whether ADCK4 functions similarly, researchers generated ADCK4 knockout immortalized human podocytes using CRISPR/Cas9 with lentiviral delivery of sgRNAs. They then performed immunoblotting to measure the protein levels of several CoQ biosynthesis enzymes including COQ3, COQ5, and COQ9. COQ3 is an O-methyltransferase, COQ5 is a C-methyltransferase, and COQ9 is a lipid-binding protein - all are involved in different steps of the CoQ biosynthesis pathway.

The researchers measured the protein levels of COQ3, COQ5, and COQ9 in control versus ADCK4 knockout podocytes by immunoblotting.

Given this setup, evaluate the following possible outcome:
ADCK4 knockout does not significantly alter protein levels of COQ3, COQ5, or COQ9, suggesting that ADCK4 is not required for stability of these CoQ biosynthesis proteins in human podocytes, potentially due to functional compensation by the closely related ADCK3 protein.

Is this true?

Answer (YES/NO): NO